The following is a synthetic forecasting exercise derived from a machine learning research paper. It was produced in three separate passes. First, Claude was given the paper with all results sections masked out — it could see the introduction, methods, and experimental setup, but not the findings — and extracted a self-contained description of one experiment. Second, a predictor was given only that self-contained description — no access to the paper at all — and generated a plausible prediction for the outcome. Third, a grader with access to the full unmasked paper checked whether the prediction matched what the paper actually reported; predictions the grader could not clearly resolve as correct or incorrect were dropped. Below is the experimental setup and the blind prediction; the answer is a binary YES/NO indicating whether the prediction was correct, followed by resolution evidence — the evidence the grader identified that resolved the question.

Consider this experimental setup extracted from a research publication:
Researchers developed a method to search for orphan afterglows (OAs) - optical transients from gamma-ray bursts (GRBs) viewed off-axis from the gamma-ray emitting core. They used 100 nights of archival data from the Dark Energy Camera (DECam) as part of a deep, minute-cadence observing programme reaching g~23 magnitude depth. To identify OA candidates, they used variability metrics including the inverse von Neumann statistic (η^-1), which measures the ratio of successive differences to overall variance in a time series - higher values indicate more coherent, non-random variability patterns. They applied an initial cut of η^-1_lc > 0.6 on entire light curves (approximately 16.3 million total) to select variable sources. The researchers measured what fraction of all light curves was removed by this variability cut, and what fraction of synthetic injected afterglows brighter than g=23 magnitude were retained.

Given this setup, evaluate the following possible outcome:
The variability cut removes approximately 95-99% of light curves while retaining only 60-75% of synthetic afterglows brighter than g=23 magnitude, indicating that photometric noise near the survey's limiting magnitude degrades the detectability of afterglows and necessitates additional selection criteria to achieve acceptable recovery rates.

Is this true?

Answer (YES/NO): NO